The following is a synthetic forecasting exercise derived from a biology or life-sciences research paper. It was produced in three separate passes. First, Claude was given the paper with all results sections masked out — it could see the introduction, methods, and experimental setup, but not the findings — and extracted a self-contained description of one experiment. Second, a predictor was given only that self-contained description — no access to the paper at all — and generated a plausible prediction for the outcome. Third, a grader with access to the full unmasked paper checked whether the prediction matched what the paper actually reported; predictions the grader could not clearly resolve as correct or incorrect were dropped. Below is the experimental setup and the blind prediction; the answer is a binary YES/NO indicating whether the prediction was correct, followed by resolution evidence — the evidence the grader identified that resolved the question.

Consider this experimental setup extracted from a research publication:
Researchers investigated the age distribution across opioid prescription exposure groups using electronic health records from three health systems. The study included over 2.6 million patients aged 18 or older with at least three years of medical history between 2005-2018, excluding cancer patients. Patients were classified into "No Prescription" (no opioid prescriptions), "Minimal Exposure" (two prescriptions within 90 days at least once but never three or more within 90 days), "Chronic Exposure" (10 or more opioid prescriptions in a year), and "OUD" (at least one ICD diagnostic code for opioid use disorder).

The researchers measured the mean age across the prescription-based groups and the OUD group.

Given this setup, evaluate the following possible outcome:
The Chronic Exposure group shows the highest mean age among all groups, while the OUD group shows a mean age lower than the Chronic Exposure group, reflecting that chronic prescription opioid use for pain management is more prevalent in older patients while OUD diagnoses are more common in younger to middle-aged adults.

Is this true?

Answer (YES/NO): YES